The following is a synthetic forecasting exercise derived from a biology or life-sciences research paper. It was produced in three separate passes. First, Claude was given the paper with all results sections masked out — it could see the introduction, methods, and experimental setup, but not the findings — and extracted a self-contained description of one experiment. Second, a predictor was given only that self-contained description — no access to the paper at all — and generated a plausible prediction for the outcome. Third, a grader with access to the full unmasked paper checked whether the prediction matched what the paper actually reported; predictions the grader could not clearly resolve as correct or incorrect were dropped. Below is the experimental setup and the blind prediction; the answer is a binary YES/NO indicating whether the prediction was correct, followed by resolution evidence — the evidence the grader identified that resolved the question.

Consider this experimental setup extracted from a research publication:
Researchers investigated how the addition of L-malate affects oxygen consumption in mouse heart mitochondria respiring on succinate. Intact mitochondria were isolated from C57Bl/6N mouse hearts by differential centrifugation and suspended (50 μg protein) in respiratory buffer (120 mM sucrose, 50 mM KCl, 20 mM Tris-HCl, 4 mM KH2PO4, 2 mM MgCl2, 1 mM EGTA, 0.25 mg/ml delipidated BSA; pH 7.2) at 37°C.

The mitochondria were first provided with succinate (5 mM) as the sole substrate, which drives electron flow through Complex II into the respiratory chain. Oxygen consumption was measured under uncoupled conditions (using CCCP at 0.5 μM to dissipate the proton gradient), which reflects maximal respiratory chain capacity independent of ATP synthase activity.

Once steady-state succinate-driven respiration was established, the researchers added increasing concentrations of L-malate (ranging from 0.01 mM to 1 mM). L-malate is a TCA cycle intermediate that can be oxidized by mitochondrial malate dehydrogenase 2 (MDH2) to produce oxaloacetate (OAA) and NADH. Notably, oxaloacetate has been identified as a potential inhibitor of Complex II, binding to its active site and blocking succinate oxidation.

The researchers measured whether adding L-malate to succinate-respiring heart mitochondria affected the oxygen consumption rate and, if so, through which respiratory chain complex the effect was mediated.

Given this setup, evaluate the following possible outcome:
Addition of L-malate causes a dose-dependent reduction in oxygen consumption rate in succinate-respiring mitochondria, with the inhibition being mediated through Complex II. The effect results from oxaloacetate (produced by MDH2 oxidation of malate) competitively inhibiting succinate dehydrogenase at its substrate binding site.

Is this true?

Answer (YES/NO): YES